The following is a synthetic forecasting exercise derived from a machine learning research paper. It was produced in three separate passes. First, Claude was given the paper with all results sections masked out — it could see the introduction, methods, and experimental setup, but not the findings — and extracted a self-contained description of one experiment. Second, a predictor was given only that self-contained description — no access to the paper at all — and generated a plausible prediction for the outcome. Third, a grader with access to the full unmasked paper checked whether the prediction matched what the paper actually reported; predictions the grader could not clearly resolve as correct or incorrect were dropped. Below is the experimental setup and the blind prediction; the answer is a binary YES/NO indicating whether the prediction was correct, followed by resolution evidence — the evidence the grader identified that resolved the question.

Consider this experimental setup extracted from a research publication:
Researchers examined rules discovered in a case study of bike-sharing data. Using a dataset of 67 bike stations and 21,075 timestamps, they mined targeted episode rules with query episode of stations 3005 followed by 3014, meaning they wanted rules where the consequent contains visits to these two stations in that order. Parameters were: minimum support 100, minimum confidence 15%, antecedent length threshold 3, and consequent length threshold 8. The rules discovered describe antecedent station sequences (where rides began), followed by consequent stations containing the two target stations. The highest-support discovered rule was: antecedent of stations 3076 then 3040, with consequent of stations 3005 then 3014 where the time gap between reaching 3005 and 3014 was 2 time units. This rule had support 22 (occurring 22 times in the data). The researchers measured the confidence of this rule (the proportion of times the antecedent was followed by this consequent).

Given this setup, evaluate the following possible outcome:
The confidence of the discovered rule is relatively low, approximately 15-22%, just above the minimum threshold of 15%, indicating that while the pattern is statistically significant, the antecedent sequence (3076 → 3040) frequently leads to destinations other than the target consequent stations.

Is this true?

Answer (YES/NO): YES